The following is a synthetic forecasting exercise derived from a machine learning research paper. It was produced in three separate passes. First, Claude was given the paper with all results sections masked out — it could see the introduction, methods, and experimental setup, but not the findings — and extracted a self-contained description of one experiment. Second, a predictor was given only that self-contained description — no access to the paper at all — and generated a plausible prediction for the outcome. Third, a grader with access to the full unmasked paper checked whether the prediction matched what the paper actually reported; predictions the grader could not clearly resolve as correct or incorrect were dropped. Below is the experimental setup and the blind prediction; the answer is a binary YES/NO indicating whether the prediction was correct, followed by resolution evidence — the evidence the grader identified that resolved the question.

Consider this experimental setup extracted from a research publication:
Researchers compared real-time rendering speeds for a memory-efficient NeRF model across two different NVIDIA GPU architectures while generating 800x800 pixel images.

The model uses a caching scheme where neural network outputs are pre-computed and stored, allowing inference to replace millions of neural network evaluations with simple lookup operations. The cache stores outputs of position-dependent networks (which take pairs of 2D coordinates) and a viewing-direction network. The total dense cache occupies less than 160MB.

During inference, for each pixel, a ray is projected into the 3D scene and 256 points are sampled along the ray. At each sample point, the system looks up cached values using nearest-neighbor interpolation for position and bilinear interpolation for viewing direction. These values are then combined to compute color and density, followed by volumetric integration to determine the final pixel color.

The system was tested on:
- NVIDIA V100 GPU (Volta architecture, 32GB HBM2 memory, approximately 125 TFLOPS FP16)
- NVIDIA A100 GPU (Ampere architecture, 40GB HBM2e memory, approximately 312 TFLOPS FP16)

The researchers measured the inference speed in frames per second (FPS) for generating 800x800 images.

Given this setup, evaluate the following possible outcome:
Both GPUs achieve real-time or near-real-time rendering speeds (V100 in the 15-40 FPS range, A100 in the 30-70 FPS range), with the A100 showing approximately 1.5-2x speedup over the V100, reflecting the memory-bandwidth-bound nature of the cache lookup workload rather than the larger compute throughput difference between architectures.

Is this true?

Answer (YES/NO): NO